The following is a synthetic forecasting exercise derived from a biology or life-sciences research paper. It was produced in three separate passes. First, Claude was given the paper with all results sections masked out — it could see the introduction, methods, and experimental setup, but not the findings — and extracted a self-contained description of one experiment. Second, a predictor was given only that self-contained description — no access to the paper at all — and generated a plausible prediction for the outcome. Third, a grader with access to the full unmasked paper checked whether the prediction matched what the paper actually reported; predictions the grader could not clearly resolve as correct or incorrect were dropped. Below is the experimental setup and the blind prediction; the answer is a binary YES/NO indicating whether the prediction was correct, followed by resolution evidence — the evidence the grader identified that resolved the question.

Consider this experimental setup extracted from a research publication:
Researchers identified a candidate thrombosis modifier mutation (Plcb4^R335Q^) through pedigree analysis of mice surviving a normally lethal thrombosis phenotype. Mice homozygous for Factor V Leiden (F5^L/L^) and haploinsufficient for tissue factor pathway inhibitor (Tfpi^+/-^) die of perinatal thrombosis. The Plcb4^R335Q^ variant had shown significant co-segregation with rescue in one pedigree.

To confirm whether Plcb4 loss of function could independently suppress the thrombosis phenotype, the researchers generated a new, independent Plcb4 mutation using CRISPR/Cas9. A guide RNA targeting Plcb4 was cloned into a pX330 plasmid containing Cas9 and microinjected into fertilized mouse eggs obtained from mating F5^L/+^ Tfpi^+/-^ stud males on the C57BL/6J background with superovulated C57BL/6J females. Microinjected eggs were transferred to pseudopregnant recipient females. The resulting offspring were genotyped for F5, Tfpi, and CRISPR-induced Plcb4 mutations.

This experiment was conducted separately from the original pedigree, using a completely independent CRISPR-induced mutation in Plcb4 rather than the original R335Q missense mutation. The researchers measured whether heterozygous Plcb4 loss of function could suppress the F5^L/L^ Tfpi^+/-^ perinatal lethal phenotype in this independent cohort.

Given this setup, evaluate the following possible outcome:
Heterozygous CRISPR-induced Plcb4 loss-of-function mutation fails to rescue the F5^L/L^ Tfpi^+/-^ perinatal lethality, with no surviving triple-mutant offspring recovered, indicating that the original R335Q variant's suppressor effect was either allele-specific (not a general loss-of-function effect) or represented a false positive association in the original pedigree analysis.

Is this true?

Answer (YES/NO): NO